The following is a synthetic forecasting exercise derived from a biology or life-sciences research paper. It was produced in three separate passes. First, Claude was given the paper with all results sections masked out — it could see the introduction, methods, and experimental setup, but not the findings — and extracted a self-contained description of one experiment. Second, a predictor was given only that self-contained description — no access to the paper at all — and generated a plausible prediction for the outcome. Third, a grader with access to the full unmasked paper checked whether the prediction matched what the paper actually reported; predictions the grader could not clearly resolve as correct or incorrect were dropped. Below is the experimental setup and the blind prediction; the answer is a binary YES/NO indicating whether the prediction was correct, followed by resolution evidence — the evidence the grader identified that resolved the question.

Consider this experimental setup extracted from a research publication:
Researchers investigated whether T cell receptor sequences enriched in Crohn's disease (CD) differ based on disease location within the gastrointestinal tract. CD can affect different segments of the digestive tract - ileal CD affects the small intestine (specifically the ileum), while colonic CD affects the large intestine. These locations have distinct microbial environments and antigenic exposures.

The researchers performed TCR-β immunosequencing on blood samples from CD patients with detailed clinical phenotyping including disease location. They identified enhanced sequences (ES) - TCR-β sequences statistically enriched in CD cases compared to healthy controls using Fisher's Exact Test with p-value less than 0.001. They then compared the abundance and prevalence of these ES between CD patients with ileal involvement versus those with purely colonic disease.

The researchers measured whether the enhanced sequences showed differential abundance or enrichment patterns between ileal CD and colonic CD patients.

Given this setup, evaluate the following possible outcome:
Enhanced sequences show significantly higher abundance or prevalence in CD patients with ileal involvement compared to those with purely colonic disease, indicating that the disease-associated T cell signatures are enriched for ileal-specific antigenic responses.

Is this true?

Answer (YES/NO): YES